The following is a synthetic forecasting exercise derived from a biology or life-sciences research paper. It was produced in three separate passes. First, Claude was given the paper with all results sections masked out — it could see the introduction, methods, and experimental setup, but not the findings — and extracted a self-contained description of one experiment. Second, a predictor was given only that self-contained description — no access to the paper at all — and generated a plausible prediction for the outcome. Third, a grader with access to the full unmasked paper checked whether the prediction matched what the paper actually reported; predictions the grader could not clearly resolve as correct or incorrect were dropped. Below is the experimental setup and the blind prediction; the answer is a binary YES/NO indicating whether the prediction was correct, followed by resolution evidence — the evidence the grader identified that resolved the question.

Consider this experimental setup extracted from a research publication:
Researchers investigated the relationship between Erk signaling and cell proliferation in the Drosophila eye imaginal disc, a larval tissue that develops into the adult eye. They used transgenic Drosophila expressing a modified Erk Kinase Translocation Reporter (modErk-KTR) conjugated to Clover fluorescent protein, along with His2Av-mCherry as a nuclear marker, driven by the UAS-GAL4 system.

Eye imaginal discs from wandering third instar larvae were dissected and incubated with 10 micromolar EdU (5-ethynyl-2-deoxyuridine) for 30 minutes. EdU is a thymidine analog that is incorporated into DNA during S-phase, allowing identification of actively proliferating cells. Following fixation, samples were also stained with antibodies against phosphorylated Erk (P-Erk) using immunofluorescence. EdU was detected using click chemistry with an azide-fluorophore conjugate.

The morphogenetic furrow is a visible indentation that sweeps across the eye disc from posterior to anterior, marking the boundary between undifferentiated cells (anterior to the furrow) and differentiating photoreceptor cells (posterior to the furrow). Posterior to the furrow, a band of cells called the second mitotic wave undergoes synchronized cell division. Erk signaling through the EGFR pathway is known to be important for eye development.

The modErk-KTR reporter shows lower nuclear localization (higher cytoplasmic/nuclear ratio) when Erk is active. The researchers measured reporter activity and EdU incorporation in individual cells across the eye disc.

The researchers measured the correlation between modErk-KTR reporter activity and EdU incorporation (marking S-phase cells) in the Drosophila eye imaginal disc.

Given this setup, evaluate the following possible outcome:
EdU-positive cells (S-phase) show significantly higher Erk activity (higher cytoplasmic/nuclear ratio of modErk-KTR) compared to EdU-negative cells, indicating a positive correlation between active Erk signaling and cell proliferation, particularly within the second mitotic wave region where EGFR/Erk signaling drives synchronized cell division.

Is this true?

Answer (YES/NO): NO